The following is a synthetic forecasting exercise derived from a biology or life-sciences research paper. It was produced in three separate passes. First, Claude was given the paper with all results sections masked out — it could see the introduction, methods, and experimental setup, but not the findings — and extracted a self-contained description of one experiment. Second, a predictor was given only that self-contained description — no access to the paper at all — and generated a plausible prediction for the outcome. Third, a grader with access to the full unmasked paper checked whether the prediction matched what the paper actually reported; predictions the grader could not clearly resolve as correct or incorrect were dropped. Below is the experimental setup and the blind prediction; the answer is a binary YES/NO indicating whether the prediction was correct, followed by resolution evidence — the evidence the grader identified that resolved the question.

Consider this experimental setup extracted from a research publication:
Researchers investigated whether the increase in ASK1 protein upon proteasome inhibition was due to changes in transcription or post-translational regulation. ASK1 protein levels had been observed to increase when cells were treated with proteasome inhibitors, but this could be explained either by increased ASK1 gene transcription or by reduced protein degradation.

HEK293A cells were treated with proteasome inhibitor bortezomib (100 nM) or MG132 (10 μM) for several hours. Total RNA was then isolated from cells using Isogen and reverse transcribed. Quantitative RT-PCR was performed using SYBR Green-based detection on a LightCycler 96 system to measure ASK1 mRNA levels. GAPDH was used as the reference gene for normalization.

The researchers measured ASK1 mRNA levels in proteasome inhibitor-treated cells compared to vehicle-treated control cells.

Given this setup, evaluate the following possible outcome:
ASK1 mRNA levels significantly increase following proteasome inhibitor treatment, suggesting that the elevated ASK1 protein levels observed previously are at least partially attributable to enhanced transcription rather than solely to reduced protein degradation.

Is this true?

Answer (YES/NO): NO